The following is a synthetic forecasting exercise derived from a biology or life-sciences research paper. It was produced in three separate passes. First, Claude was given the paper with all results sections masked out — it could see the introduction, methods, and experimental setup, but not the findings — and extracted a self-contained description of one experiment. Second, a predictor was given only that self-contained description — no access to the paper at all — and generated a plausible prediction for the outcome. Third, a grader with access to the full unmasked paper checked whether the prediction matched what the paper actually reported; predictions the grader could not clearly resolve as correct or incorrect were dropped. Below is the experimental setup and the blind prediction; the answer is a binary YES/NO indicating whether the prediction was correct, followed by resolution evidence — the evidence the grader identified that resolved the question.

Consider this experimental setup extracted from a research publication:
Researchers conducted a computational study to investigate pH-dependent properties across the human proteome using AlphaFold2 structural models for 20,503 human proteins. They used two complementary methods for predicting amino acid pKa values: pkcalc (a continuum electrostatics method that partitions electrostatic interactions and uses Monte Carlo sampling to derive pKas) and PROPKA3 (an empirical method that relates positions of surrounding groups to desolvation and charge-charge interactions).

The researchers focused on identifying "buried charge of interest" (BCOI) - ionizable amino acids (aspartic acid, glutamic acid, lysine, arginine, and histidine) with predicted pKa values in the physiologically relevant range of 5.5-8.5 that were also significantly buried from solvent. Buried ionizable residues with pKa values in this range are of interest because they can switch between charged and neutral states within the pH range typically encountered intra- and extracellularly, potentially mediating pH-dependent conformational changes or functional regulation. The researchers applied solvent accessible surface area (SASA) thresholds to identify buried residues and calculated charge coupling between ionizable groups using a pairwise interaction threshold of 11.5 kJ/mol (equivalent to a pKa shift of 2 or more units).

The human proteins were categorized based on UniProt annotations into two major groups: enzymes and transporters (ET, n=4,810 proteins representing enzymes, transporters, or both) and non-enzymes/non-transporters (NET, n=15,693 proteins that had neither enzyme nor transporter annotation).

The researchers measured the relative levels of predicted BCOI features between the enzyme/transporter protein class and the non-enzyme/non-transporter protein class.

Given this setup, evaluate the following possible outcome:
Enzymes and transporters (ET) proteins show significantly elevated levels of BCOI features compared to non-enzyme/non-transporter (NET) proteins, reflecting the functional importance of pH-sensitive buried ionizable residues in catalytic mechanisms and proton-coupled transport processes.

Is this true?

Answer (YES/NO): YES